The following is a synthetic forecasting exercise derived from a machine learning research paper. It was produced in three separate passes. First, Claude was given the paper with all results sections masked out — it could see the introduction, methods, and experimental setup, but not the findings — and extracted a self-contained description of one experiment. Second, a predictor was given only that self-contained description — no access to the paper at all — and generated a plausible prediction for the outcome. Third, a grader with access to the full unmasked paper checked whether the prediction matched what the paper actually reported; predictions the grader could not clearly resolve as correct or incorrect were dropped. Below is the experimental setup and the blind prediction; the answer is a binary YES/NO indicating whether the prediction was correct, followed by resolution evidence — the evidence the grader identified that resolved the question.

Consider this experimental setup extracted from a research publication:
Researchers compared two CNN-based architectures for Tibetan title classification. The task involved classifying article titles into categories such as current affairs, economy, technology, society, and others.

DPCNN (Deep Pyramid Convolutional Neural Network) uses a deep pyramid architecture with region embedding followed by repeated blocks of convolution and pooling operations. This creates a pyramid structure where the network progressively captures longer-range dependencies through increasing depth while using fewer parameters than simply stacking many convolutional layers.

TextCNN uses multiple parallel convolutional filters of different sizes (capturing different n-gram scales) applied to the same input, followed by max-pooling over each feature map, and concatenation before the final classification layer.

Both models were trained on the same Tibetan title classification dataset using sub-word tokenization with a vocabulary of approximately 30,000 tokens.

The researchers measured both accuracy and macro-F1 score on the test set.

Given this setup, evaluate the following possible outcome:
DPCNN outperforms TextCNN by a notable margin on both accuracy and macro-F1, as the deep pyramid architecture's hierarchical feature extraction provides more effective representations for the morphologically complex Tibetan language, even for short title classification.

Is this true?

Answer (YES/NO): NO